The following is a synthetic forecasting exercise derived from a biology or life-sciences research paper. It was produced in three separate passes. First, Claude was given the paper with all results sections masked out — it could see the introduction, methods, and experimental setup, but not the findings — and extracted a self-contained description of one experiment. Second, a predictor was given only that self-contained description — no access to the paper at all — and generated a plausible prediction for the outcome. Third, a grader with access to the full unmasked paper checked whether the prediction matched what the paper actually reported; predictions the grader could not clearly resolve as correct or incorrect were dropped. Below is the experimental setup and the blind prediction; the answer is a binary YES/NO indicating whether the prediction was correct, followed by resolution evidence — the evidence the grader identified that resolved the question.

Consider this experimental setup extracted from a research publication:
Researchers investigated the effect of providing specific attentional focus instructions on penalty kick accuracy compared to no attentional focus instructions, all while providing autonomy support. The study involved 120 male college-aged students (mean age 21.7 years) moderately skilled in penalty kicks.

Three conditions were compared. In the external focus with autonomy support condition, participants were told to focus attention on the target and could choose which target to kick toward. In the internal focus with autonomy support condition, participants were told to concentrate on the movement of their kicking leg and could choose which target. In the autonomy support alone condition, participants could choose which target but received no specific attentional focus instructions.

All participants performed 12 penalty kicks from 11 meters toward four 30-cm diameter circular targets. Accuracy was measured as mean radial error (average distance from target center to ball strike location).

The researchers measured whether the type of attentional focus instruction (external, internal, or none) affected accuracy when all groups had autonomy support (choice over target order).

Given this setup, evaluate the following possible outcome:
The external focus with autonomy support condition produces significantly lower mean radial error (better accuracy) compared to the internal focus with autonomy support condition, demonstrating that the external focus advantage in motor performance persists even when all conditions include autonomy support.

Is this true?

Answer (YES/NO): YES